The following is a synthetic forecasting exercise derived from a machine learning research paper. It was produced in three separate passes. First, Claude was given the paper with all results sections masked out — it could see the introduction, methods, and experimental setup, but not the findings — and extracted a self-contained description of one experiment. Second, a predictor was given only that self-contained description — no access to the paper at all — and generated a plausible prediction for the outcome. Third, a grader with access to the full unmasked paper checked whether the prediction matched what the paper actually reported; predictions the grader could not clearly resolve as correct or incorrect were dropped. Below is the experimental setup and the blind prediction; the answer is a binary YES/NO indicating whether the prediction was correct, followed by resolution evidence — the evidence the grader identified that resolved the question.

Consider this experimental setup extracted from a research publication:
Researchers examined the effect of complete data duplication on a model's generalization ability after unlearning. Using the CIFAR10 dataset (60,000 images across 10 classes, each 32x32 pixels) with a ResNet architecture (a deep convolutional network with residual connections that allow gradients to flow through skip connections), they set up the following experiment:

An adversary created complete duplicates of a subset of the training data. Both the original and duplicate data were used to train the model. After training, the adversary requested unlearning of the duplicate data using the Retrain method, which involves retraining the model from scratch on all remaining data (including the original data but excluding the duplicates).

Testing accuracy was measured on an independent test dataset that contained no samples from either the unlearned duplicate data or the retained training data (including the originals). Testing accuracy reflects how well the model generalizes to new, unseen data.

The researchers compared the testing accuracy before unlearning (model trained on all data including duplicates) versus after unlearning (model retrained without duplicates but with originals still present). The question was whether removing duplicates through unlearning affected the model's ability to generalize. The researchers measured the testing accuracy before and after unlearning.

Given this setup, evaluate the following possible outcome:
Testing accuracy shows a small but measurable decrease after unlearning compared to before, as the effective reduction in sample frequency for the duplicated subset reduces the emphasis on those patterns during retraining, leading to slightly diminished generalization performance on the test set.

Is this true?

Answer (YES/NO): NO